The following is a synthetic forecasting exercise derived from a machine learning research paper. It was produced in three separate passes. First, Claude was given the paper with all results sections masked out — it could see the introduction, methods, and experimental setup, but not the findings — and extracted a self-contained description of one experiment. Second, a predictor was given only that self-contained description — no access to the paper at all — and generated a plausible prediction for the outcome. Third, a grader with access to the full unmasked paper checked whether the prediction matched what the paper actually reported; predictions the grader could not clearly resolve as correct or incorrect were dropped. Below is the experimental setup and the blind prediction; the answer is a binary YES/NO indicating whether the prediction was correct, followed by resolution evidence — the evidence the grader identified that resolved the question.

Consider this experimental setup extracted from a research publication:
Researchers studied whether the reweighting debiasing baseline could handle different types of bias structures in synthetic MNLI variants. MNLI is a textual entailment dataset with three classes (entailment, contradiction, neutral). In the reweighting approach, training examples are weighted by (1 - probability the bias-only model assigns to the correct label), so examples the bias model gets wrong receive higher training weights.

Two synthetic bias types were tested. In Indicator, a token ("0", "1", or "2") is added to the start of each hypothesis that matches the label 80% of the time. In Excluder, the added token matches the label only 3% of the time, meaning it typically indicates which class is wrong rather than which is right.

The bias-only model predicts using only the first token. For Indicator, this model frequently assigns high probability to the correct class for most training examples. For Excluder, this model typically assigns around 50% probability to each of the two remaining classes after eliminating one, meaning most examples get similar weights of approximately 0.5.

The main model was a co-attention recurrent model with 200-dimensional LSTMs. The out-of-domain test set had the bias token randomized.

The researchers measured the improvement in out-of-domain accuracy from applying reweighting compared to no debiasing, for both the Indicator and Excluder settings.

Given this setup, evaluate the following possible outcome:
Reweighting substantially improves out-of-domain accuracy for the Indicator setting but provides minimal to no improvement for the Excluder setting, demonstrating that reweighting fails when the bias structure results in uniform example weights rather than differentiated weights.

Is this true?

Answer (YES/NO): YES